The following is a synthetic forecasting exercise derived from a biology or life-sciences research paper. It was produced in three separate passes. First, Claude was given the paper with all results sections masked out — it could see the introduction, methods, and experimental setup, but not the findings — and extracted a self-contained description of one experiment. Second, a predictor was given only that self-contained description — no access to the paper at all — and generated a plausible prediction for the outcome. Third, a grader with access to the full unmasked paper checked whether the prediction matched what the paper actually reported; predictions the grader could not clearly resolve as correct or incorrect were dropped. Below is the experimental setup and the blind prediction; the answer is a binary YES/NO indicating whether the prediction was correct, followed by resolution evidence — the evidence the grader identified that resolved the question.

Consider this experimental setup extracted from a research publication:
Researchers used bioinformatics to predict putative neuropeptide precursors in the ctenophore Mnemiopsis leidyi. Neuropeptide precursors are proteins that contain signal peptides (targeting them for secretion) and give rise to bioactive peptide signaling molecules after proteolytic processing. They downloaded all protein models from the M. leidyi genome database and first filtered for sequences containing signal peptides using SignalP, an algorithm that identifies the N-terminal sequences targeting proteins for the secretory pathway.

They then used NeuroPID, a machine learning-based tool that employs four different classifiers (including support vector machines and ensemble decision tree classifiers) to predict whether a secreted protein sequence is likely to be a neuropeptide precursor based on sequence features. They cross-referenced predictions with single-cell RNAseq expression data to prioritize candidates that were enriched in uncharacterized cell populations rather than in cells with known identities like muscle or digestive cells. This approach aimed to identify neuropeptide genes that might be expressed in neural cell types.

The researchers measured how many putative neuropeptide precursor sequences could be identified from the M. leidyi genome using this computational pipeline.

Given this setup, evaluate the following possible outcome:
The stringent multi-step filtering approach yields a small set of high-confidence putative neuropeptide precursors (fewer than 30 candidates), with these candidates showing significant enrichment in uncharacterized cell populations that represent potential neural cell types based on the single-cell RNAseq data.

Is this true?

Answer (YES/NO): NO